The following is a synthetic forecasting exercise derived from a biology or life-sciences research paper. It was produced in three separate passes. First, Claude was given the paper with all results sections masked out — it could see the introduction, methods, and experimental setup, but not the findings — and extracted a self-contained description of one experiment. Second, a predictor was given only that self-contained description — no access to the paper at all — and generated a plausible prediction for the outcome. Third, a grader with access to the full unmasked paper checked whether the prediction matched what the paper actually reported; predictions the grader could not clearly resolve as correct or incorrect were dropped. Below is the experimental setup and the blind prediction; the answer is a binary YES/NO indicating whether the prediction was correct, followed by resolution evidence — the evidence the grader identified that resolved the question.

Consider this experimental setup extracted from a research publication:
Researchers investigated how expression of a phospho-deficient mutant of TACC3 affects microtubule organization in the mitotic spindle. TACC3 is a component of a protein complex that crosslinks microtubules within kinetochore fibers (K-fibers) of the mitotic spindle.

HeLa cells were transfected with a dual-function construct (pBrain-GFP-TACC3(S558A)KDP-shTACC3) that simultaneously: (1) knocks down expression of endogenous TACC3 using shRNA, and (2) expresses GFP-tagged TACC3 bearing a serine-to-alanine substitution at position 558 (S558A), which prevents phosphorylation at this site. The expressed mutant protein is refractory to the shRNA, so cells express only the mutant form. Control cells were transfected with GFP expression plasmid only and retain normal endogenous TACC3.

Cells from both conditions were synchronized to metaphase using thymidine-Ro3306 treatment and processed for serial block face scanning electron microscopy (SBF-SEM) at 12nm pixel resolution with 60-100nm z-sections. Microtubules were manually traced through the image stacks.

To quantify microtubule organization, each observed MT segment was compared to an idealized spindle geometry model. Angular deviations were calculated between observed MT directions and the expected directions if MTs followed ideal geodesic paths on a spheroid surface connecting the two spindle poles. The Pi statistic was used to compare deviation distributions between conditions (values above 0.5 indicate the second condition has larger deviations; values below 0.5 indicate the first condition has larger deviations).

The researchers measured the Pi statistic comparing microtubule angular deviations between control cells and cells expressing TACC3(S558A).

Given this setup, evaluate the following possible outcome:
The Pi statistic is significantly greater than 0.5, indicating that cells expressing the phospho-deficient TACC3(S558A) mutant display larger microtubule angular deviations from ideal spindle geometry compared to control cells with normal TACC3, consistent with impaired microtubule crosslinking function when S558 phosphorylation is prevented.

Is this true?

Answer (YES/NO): YES